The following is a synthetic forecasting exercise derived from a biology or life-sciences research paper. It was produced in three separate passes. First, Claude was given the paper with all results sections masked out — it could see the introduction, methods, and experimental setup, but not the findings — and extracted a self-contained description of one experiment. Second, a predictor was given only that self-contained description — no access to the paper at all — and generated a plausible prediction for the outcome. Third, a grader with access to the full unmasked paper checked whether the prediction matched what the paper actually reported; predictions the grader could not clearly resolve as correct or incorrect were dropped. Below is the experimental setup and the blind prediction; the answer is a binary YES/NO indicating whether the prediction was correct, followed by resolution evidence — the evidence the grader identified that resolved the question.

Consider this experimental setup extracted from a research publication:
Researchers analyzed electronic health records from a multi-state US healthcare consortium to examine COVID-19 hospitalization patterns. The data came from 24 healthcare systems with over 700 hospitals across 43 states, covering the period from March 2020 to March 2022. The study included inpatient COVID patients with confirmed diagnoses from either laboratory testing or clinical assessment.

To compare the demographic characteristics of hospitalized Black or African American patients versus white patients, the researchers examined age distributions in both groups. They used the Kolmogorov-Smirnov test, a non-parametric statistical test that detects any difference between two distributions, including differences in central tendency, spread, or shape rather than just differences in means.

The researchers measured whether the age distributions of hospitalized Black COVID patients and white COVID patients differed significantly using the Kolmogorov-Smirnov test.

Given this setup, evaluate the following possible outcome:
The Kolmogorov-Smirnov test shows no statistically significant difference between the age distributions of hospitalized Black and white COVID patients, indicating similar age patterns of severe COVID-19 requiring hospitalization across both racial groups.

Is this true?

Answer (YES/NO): NO